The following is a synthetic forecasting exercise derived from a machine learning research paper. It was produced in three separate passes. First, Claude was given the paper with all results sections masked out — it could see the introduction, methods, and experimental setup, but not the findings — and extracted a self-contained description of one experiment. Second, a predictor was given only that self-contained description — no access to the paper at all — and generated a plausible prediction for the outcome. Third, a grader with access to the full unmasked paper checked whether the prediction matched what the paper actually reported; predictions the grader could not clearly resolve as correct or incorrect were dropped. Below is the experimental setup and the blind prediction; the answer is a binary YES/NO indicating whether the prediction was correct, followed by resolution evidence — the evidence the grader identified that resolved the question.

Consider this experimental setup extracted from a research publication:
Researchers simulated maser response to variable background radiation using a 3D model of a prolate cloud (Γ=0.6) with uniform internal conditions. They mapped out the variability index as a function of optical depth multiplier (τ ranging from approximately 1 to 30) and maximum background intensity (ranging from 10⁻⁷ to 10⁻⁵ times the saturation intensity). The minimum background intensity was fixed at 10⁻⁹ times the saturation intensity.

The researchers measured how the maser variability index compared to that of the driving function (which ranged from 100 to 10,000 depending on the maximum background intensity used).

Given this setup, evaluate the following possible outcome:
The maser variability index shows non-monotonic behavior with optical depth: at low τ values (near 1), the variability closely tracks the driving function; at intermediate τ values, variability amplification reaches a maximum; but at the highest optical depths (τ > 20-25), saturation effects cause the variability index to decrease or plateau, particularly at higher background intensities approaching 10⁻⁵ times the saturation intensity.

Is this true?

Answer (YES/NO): NO